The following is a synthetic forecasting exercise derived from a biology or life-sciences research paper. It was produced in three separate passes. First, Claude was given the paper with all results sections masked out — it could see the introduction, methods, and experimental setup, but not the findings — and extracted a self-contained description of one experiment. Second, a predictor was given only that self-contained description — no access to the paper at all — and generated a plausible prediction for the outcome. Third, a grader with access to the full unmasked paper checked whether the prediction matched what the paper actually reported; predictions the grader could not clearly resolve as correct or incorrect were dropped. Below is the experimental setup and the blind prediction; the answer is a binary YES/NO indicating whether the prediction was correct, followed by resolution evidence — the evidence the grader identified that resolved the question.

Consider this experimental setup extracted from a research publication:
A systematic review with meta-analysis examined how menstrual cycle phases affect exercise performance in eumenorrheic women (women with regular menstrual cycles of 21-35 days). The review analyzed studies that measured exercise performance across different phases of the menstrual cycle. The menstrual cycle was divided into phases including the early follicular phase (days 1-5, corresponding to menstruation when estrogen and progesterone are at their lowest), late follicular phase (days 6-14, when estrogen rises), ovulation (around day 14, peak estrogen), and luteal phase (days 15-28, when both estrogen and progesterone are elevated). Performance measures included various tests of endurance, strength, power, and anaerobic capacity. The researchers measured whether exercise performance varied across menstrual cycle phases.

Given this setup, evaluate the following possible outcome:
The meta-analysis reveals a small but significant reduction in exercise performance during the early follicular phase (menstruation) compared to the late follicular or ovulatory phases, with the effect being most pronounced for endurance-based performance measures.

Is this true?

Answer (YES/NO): NO